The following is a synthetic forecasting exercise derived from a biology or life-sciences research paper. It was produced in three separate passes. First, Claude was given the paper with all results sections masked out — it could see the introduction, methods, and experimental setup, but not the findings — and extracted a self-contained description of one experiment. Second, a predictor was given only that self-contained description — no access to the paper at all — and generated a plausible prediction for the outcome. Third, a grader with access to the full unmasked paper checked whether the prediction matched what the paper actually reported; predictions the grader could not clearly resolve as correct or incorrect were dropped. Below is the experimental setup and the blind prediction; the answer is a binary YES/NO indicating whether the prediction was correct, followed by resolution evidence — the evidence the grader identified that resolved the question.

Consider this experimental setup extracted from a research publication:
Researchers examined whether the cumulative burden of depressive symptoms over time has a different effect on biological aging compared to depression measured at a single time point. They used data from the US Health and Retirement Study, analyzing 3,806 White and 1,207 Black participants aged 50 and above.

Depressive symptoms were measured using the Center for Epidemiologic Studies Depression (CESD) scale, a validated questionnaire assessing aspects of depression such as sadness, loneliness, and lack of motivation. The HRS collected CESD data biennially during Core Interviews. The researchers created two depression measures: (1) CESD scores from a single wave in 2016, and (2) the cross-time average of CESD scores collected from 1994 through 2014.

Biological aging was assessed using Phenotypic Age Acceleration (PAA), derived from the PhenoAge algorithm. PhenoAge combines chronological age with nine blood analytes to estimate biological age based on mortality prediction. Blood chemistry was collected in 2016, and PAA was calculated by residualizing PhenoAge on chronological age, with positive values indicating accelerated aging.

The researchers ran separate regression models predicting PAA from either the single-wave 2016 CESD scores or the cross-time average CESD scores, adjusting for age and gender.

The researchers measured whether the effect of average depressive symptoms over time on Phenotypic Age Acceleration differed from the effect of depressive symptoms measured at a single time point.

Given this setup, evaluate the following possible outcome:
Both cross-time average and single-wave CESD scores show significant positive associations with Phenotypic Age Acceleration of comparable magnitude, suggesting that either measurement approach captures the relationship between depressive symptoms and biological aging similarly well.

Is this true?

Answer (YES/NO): NO